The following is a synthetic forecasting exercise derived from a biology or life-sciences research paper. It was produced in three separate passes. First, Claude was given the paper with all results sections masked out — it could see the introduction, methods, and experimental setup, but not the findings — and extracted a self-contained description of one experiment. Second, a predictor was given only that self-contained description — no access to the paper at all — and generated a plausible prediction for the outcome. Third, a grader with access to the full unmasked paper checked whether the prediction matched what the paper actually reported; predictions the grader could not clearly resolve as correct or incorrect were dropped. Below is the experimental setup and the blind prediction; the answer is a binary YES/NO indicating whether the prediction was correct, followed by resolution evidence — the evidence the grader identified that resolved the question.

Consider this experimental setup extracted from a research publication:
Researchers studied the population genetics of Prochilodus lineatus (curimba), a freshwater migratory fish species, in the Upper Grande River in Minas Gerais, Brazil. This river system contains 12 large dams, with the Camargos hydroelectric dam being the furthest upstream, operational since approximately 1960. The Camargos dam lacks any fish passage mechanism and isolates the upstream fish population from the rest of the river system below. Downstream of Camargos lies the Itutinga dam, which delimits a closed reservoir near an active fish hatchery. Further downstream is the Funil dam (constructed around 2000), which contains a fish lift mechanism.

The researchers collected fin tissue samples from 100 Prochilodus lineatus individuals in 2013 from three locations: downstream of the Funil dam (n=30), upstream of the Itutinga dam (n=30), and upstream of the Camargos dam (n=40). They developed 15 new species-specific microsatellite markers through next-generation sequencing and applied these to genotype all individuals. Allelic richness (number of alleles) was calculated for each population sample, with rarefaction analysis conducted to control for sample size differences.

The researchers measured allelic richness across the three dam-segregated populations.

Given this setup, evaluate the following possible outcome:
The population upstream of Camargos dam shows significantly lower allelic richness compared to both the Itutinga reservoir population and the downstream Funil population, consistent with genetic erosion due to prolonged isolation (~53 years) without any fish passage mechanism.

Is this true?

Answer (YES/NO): YES